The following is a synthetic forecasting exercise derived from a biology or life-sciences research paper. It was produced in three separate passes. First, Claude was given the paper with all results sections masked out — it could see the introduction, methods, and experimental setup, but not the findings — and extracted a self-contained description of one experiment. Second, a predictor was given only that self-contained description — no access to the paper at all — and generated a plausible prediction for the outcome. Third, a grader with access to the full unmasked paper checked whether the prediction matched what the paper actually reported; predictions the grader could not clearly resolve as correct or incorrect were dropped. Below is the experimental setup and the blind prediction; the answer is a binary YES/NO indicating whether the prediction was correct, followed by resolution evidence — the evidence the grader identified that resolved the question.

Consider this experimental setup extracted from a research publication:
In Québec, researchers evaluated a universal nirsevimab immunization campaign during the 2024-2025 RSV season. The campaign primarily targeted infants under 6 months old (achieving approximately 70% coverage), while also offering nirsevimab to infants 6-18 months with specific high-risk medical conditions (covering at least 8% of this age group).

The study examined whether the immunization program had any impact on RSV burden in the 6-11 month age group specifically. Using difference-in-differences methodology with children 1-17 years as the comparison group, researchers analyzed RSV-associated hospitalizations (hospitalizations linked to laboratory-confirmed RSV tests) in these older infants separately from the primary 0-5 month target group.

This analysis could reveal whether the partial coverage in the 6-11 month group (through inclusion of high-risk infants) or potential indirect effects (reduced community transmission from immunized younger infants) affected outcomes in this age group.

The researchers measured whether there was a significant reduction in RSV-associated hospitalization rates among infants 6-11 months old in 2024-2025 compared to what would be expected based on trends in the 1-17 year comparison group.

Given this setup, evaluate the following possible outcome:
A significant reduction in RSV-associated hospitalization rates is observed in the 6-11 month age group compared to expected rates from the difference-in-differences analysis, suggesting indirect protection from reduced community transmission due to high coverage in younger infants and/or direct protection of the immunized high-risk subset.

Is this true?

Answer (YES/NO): YES